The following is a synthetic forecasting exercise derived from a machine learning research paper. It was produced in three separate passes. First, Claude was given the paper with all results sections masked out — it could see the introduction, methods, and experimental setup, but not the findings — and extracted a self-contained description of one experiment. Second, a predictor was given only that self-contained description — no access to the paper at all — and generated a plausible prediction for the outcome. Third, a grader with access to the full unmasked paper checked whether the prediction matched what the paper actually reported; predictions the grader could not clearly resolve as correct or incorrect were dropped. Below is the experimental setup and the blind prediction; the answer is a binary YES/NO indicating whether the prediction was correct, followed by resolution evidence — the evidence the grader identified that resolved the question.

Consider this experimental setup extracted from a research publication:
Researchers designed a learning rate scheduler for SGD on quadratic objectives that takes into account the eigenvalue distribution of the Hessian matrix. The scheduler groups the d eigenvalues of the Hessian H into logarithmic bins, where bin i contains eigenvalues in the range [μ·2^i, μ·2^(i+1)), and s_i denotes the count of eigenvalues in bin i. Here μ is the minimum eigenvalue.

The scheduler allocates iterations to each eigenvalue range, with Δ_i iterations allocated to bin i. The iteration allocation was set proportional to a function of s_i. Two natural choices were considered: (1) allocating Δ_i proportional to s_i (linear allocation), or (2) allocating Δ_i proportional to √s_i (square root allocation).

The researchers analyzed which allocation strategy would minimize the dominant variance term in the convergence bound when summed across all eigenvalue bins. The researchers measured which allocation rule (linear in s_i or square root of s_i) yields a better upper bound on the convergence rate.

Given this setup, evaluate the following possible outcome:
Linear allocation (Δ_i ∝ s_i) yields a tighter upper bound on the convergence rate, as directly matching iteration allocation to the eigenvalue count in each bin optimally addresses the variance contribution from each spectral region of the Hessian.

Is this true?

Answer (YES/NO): NO